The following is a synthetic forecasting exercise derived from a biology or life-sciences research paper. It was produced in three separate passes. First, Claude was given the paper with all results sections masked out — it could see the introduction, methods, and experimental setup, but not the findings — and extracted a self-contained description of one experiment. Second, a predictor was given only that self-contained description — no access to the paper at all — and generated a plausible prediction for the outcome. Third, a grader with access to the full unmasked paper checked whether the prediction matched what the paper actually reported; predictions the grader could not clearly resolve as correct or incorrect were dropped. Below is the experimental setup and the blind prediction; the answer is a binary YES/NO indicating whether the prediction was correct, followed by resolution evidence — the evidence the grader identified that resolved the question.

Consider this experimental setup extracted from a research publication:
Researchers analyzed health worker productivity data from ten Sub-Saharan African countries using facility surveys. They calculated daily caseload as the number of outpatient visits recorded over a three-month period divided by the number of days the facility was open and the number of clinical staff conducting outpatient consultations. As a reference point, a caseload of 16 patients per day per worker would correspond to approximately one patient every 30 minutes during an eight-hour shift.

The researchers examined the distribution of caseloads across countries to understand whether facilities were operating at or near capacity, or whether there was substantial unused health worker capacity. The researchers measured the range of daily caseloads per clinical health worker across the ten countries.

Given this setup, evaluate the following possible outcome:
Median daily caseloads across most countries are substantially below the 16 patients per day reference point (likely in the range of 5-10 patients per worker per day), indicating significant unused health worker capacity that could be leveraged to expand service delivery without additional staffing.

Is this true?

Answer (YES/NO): NO